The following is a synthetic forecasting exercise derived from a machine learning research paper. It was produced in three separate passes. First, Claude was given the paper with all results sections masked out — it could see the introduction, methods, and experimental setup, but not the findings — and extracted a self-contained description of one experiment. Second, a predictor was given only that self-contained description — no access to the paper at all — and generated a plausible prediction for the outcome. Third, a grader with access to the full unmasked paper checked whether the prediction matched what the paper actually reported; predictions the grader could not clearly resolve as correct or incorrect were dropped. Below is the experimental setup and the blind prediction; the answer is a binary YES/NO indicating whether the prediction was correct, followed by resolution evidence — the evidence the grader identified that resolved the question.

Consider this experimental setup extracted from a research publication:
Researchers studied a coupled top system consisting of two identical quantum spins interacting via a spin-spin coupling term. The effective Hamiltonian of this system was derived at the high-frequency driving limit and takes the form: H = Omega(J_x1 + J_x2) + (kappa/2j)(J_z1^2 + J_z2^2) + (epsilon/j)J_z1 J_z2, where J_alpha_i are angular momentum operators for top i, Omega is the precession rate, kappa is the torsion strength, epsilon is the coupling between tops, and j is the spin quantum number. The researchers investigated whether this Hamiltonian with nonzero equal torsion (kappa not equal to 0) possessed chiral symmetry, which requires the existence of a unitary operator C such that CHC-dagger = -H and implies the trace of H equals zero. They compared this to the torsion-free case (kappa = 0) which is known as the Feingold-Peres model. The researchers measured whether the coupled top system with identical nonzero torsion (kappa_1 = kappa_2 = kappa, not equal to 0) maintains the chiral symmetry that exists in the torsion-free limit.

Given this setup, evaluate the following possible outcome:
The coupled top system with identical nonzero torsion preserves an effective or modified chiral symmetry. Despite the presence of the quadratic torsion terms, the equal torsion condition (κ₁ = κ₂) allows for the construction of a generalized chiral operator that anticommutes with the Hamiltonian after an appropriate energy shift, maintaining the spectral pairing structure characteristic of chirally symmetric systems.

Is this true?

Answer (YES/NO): NO